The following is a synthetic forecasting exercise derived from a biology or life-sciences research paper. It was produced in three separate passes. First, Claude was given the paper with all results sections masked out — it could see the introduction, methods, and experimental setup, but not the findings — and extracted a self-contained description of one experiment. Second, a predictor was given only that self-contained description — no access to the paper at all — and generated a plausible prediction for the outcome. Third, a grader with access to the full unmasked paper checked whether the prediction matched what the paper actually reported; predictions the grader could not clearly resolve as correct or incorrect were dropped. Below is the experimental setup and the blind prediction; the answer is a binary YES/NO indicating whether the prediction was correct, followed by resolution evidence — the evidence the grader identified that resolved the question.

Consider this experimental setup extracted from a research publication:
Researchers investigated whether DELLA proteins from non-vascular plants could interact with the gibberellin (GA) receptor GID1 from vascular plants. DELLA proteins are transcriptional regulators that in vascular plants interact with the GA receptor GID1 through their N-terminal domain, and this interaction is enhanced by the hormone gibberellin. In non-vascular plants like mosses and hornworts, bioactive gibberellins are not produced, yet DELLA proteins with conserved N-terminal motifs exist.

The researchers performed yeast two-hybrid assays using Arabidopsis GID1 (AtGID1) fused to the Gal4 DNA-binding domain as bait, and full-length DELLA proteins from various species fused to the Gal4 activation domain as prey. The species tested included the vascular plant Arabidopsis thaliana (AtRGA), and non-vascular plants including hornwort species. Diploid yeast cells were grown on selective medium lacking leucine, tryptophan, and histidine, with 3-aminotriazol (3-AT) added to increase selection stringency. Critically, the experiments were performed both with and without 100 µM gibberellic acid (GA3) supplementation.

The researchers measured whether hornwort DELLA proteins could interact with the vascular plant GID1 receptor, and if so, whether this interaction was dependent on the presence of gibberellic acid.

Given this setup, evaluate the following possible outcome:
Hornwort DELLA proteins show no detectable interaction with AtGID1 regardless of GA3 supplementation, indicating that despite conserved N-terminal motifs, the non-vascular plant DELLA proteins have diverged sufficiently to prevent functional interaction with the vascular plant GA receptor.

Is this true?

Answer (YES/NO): NO